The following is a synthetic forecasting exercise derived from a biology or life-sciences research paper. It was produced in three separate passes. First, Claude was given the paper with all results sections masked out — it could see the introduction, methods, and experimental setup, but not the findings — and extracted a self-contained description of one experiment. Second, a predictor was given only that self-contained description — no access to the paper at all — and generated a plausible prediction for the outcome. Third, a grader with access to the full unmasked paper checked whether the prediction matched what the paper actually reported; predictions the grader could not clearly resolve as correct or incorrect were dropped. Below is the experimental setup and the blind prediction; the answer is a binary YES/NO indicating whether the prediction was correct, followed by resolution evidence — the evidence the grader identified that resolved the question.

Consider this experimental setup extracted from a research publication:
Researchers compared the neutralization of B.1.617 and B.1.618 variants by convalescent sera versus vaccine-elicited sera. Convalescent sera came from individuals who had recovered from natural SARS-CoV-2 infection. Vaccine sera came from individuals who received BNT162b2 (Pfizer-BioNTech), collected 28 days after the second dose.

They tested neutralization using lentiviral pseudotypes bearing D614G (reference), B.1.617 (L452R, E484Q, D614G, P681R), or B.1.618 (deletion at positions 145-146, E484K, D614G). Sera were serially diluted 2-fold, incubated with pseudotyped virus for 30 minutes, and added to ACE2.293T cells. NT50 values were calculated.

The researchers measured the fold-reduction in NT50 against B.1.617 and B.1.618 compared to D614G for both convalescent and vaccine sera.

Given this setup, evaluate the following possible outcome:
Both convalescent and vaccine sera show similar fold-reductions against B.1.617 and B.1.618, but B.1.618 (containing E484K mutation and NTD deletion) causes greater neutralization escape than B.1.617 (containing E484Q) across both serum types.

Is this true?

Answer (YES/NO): NO